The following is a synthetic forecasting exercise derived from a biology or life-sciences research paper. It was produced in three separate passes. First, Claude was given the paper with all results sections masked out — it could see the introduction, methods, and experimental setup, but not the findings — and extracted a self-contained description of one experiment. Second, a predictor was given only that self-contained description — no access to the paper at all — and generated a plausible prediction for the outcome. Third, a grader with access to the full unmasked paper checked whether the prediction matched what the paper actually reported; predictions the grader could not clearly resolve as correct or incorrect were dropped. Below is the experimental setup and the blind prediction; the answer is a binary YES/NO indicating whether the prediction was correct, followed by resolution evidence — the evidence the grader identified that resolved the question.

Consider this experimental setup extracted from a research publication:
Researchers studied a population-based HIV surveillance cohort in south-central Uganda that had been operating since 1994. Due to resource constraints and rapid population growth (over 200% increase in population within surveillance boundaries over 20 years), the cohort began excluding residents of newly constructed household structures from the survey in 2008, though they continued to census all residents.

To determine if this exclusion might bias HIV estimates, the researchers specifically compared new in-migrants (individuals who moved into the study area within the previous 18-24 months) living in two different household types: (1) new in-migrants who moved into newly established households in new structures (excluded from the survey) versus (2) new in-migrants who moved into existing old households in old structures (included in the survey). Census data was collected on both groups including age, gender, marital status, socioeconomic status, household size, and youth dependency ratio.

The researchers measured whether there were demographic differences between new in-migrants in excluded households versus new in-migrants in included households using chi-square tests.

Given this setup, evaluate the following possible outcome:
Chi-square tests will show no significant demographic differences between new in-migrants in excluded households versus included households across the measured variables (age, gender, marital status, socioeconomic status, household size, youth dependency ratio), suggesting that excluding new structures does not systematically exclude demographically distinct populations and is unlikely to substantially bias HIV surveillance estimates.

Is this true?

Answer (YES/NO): NO